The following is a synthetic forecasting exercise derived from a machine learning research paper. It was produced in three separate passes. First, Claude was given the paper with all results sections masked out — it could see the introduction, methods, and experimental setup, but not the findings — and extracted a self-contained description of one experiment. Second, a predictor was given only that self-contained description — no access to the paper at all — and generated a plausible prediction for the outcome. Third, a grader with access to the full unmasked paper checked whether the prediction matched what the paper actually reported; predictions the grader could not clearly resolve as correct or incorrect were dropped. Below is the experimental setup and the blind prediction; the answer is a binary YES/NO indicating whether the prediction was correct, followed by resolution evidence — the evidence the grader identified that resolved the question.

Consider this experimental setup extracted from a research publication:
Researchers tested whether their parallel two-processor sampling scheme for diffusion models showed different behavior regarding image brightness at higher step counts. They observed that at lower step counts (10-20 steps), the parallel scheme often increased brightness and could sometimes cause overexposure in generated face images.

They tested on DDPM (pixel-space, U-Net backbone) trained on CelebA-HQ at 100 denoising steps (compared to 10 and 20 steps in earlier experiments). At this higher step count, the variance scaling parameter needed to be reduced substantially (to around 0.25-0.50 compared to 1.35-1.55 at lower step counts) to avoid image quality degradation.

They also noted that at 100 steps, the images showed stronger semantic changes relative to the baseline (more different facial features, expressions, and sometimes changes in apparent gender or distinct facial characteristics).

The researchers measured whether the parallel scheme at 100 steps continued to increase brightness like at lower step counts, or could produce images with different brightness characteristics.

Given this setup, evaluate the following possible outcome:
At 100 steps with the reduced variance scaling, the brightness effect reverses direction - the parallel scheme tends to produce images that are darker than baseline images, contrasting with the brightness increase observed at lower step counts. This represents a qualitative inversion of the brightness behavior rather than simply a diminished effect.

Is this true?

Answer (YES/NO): NO